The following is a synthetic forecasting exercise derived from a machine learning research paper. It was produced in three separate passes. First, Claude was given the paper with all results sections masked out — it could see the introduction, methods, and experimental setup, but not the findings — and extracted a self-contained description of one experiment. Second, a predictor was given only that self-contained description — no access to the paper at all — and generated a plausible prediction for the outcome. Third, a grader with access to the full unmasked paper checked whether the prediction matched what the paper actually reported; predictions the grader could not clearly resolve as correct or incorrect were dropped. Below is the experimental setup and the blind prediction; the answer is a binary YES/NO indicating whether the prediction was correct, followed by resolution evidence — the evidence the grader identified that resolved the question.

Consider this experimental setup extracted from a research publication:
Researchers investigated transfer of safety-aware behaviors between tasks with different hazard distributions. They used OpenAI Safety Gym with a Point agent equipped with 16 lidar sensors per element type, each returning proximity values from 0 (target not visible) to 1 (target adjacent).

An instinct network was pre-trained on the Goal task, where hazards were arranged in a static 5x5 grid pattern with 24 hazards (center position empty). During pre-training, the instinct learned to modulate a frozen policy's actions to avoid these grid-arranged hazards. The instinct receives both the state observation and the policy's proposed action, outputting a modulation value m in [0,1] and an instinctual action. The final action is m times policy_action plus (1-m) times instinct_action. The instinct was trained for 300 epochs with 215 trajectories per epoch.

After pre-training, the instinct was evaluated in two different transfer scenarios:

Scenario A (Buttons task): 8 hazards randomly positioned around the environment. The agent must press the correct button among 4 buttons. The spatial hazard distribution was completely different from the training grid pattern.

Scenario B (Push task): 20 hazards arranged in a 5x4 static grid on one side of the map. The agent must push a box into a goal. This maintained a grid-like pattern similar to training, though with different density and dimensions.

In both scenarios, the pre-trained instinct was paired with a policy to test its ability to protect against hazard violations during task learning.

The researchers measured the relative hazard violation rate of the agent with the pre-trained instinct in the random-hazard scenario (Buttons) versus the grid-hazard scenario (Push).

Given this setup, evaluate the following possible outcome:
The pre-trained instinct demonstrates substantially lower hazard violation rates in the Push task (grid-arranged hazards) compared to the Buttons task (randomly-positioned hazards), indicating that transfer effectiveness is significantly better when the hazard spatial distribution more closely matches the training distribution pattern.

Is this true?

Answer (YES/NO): YES